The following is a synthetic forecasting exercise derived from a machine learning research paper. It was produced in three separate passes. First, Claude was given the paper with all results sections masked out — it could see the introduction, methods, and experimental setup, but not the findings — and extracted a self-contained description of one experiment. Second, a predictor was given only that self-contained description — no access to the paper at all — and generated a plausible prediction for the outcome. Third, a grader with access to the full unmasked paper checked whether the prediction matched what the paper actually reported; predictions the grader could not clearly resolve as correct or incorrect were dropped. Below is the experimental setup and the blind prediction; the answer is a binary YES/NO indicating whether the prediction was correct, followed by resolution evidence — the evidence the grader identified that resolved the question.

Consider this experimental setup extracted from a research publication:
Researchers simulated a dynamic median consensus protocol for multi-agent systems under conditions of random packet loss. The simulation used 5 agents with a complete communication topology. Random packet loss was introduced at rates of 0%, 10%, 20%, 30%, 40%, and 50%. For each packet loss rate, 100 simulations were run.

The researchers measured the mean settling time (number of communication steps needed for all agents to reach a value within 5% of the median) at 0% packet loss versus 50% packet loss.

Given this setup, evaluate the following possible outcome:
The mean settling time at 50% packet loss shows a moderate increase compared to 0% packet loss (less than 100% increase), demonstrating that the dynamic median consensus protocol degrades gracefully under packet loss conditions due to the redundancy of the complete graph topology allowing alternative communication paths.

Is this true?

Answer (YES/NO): NO